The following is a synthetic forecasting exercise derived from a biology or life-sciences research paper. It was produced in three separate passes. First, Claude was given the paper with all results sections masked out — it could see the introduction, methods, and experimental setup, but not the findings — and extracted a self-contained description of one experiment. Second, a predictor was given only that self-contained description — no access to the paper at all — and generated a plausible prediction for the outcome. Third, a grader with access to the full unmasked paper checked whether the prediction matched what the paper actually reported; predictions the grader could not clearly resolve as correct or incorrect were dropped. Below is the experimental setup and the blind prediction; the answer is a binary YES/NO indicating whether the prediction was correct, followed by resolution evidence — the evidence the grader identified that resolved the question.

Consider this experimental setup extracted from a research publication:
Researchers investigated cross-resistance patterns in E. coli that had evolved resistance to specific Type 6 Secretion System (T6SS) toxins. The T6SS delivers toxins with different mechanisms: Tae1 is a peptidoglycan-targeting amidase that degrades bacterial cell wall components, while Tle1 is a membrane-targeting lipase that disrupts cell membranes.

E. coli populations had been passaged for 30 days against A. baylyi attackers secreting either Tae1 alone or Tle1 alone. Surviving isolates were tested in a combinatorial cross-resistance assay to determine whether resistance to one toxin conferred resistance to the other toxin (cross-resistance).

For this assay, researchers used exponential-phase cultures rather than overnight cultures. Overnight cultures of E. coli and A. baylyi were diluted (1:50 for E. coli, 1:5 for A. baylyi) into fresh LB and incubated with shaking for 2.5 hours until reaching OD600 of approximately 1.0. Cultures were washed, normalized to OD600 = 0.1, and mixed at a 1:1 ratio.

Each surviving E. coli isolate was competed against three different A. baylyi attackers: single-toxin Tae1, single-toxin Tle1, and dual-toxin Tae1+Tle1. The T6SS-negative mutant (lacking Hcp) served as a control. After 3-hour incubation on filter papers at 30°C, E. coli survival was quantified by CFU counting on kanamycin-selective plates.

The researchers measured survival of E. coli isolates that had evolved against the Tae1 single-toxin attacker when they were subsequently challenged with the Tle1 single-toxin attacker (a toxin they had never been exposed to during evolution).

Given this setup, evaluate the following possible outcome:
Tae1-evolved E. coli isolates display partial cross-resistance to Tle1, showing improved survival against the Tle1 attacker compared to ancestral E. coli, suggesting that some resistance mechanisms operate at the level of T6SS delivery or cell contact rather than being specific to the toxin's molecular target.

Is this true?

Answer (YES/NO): YES